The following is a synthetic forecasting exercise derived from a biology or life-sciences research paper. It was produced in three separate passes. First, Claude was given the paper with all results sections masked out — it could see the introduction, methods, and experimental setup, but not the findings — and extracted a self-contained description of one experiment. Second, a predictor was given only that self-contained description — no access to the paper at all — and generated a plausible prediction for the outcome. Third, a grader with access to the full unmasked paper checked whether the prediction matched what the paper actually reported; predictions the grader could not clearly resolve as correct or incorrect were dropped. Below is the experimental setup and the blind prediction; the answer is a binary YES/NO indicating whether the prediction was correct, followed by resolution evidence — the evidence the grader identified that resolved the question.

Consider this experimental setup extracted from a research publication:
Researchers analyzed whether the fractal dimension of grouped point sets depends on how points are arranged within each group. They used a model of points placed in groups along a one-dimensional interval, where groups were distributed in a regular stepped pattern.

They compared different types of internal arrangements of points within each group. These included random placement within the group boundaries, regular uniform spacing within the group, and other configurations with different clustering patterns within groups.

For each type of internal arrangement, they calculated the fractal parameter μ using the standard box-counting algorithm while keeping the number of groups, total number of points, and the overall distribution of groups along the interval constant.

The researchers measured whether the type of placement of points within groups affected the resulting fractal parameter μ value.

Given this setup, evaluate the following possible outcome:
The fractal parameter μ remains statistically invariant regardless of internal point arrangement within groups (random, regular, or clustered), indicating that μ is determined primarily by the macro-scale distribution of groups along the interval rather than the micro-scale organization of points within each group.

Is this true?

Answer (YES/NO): NO